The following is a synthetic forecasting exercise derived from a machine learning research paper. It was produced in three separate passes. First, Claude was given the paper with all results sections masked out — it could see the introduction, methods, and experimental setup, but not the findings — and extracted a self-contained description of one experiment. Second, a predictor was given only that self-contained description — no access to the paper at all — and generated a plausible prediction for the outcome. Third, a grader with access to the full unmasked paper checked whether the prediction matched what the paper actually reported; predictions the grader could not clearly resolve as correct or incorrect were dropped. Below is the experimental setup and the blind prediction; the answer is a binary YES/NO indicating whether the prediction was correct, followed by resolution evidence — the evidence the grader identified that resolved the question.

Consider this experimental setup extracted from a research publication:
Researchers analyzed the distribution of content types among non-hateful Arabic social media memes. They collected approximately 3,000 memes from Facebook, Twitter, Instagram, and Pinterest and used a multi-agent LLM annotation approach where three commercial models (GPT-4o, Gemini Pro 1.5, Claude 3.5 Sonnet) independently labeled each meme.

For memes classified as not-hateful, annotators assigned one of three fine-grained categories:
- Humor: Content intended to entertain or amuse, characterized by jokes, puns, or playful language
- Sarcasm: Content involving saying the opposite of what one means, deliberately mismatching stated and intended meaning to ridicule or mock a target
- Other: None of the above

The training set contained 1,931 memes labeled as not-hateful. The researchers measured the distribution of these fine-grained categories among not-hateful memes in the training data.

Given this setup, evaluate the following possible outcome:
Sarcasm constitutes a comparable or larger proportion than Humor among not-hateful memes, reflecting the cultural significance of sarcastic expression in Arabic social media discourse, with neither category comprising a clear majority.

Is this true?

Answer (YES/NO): NO